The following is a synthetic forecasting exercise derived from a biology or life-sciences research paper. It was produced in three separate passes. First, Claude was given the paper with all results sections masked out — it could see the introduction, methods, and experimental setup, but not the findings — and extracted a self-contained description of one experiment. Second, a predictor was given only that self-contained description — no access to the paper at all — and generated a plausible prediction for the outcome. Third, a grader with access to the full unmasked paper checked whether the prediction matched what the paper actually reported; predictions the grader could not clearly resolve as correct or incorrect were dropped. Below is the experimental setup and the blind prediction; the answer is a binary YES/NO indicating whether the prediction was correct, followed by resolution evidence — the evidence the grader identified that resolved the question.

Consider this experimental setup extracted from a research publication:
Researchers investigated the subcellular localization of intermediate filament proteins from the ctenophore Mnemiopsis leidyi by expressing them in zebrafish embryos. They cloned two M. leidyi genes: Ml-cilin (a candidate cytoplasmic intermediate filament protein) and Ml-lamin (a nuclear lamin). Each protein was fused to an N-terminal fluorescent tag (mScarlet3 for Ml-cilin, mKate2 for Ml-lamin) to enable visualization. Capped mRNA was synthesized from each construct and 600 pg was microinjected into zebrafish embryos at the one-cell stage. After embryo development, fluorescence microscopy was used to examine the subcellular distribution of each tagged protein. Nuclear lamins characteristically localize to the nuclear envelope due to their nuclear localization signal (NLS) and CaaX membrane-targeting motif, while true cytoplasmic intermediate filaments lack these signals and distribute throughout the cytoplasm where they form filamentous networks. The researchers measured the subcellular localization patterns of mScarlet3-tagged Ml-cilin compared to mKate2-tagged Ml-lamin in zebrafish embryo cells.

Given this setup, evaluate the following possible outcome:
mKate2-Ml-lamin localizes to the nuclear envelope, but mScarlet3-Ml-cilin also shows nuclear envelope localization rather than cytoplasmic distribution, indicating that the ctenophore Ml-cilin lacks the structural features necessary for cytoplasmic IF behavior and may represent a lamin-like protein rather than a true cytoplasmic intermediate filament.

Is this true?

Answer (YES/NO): NO